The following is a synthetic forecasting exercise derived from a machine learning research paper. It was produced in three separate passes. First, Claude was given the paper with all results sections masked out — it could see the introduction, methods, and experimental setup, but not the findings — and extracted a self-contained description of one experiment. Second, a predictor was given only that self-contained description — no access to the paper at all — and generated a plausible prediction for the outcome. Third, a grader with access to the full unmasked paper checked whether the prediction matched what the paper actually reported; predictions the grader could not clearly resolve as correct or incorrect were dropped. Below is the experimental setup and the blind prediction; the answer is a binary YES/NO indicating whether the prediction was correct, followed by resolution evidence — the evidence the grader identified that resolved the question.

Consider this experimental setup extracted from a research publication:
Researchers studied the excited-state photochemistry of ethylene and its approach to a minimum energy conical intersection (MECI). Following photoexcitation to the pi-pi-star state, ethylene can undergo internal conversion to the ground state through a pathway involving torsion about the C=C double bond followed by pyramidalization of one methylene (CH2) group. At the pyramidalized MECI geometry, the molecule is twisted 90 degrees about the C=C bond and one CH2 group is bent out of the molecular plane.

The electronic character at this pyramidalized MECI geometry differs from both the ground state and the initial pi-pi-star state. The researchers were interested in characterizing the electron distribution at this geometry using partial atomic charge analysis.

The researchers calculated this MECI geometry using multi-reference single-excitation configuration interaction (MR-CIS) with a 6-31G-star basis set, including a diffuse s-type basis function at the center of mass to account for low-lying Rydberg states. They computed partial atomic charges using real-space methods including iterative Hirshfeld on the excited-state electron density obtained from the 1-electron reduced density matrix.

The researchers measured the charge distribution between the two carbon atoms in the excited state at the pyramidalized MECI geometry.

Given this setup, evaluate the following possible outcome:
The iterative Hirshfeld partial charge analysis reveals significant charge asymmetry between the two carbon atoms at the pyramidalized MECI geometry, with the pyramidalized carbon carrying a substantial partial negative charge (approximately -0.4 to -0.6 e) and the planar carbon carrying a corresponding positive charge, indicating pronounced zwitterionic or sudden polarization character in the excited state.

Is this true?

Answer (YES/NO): YES